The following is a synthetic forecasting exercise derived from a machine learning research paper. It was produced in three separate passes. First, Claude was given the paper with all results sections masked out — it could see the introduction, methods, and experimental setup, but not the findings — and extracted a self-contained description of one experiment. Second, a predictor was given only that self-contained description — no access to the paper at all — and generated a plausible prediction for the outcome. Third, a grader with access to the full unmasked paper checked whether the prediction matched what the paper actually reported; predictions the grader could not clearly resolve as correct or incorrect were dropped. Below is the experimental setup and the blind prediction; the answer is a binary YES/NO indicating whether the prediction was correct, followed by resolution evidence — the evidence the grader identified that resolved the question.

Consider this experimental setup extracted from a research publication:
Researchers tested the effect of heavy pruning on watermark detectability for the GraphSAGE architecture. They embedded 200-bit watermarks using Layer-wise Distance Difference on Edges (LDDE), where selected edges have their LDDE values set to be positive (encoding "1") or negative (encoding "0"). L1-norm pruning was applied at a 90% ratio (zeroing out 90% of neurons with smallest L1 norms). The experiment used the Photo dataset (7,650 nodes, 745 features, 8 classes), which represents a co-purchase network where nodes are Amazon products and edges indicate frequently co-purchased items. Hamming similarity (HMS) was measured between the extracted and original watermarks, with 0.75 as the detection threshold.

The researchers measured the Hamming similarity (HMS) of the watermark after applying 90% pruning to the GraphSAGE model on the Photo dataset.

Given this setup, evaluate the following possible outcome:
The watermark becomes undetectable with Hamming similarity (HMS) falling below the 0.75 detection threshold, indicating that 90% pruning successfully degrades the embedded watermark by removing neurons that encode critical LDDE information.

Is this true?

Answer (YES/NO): NO